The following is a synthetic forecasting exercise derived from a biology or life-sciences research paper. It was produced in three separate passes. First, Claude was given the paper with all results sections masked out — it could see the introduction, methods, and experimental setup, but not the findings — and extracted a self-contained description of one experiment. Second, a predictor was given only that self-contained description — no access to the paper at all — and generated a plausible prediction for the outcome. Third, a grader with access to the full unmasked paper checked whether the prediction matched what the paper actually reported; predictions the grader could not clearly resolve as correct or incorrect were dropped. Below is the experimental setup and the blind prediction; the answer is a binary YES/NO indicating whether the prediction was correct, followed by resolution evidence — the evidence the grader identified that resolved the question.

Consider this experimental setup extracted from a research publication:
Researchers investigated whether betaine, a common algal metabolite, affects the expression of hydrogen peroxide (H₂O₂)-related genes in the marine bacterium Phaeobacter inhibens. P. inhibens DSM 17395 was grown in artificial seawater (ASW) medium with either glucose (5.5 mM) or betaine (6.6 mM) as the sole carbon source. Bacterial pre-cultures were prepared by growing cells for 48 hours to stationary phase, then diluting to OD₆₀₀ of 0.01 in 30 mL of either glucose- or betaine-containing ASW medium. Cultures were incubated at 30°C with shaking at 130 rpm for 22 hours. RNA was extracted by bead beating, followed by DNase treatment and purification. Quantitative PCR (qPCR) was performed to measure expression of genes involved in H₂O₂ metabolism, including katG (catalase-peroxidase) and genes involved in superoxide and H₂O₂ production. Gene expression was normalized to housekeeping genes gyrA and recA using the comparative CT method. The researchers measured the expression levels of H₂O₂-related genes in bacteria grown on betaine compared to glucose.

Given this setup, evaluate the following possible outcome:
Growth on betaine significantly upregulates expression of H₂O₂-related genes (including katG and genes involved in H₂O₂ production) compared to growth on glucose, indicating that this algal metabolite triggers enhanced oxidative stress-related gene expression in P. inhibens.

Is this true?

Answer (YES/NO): NO